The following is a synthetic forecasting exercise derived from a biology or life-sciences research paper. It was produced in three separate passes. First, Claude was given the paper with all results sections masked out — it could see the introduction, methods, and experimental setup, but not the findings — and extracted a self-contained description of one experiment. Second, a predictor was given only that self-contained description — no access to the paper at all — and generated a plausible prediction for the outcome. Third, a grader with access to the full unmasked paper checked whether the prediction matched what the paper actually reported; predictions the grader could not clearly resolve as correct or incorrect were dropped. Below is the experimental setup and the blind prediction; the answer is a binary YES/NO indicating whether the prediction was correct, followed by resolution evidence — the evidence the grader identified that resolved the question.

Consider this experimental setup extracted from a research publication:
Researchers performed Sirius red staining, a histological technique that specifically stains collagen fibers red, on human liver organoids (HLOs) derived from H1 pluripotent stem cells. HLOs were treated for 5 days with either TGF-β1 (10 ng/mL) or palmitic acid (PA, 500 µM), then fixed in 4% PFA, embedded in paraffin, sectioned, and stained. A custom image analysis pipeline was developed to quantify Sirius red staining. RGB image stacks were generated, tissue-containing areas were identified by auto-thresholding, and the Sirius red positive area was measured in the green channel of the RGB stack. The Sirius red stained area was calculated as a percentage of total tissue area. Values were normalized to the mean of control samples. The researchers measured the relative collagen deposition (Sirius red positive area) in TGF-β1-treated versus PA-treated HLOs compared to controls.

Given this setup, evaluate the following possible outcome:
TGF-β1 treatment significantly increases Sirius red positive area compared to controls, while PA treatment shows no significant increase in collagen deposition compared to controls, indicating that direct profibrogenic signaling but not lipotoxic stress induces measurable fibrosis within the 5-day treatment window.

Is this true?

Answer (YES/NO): YES